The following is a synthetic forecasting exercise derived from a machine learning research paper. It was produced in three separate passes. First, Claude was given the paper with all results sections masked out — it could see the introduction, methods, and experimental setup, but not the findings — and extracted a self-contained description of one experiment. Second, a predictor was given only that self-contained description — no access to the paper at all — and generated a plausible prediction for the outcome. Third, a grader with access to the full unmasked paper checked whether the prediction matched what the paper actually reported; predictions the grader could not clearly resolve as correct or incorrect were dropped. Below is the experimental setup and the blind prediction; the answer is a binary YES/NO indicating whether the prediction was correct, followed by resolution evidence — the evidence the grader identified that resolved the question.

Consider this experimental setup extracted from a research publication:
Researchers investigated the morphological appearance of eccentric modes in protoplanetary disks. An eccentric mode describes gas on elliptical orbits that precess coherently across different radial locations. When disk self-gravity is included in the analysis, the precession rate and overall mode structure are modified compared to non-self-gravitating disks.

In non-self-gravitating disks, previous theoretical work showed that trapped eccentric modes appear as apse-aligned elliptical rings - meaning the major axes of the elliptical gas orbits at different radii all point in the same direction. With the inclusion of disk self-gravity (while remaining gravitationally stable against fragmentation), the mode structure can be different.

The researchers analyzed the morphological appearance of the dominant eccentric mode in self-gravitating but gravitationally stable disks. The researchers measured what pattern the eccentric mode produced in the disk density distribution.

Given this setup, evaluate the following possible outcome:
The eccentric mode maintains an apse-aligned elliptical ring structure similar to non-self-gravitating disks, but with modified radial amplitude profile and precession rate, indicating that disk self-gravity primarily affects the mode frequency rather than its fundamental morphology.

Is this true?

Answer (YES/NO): NO